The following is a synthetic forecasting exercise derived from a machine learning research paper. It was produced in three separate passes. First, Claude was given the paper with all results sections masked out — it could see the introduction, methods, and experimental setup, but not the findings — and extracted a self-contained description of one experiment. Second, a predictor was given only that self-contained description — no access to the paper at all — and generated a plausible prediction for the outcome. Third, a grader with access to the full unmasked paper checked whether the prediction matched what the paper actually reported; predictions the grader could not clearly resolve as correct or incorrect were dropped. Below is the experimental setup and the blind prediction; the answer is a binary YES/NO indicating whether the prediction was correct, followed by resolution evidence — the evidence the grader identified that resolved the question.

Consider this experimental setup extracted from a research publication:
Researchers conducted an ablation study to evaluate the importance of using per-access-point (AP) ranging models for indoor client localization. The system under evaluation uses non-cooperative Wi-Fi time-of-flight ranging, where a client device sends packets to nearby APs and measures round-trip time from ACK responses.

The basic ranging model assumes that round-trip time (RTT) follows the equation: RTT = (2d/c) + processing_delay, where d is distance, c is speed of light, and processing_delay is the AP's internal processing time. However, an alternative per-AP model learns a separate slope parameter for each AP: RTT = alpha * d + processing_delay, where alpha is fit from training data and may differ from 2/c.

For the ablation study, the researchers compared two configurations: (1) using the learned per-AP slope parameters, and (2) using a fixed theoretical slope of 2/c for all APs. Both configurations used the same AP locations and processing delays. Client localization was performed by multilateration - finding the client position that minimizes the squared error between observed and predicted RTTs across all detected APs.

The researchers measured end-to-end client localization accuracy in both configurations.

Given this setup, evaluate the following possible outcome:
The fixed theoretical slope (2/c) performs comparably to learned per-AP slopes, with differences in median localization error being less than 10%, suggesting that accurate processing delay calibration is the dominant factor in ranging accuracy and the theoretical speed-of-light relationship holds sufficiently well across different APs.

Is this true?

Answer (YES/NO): NO